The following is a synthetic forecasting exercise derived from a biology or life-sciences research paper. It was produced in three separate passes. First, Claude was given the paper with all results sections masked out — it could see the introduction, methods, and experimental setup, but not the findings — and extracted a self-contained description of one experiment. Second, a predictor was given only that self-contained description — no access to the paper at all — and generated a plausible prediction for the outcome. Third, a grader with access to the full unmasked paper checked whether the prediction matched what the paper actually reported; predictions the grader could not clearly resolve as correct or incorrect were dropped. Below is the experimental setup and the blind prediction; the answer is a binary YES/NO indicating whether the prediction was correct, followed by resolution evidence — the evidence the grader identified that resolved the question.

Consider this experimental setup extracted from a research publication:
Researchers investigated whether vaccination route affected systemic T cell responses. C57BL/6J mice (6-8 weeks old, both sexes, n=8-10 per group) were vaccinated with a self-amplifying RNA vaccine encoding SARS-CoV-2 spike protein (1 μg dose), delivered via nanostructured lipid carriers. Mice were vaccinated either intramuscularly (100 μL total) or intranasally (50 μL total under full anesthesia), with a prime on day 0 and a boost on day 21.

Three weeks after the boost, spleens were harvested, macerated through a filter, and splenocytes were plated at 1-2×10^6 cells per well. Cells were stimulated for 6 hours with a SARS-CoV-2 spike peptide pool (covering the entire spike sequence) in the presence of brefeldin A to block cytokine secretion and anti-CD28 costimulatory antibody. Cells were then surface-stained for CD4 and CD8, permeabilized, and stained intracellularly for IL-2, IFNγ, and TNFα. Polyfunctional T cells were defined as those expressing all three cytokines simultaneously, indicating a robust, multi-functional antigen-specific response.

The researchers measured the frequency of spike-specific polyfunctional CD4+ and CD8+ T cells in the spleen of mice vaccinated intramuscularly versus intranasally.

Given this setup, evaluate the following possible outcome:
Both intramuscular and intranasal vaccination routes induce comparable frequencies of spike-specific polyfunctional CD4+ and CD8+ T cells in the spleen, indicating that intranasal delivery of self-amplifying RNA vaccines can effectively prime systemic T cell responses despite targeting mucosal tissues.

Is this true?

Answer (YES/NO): NO